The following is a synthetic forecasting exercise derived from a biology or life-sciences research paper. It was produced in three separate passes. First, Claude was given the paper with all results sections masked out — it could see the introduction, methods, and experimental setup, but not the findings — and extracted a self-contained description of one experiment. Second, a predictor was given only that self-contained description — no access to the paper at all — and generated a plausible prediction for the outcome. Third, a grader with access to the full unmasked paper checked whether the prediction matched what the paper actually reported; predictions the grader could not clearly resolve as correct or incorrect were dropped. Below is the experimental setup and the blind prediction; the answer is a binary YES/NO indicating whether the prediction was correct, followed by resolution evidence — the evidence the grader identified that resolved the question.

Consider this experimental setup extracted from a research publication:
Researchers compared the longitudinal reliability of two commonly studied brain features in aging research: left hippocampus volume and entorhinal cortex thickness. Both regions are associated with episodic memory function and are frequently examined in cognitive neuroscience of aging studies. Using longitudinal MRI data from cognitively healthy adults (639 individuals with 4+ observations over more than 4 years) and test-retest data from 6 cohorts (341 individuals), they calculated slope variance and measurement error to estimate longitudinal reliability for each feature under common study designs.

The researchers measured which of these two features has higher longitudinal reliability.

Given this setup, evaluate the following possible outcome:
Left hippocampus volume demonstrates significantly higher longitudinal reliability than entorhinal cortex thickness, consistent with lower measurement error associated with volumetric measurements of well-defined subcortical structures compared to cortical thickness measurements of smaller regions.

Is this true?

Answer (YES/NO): NO